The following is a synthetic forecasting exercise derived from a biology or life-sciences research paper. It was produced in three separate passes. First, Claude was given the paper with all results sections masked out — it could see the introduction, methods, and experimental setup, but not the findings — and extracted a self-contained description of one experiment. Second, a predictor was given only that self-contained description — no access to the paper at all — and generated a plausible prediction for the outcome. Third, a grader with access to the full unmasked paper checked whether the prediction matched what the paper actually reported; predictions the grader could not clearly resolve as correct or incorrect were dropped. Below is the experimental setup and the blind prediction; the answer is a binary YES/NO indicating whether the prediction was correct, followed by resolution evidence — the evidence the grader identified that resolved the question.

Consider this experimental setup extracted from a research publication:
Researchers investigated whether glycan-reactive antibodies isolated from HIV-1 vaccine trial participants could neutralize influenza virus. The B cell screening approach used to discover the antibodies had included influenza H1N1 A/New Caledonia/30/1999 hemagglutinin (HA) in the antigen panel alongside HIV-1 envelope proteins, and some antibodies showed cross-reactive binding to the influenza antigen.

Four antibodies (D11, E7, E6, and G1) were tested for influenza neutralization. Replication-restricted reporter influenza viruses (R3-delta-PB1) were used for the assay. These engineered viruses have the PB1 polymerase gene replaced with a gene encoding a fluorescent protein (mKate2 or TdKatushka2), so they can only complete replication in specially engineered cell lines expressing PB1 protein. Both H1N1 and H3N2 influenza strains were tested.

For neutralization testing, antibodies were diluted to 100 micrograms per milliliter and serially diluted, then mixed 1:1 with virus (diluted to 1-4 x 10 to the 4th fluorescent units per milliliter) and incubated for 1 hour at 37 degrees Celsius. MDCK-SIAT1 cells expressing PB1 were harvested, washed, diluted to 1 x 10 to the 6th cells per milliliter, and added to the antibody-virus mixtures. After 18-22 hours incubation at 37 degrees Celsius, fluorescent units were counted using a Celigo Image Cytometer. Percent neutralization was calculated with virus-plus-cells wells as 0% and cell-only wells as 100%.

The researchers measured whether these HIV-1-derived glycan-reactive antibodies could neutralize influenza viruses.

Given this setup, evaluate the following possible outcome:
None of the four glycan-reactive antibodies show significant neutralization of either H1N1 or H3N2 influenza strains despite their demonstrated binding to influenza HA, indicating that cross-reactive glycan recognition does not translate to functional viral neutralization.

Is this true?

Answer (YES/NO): YES